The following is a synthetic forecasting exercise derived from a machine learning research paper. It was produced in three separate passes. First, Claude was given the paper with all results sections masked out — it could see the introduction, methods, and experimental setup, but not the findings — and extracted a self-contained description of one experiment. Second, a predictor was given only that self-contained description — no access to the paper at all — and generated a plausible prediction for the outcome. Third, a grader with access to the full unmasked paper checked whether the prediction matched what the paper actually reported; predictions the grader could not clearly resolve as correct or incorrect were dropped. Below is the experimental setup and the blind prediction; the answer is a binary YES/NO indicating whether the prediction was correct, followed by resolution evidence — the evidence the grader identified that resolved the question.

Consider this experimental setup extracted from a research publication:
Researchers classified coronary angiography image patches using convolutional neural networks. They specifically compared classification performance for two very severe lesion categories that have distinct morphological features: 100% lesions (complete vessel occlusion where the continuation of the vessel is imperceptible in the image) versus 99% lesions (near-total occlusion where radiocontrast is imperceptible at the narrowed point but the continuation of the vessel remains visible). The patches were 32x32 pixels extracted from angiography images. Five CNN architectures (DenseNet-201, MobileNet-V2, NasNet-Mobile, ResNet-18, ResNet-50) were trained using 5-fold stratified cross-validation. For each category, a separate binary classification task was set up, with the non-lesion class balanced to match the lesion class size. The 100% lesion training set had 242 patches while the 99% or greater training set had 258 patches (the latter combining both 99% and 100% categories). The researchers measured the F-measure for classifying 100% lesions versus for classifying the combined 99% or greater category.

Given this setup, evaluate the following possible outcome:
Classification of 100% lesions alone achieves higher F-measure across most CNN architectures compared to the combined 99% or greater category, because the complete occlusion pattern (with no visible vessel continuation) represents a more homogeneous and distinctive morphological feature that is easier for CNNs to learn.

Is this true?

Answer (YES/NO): NO